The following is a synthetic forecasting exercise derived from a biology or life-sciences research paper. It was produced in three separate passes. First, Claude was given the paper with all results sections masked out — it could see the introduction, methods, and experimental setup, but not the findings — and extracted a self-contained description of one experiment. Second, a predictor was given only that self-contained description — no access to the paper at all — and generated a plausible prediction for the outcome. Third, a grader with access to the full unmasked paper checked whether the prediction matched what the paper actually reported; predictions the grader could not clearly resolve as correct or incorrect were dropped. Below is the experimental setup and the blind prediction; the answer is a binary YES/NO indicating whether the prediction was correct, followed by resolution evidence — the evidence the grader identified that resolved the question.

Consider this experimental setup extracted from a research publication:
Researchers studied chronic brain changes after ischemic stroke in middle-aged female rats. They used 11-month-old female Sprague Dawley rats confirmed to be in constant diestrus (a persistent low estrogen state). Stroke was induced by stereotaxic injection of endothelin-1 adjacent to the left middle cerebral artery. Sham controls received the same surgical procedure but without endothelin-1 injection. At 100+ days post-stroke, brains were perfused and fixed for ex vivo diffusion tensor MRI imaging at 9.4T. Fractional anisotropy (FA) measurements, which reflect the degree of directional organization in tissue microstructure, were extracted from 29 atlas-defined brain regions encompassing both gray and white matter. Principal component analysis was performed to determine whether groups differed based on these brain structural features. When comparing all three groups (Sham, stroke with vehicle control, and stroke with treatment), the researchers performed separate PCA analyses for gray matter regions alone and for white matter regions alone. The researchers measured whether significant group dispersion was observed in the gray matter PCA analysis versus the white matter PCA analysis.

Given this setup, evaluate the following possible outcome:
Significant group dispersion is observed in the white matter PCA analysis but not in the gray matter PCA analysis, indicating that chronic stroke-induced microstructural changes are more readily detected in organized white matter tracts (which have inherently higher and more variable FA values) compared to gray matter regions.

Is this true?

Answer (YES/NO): NO